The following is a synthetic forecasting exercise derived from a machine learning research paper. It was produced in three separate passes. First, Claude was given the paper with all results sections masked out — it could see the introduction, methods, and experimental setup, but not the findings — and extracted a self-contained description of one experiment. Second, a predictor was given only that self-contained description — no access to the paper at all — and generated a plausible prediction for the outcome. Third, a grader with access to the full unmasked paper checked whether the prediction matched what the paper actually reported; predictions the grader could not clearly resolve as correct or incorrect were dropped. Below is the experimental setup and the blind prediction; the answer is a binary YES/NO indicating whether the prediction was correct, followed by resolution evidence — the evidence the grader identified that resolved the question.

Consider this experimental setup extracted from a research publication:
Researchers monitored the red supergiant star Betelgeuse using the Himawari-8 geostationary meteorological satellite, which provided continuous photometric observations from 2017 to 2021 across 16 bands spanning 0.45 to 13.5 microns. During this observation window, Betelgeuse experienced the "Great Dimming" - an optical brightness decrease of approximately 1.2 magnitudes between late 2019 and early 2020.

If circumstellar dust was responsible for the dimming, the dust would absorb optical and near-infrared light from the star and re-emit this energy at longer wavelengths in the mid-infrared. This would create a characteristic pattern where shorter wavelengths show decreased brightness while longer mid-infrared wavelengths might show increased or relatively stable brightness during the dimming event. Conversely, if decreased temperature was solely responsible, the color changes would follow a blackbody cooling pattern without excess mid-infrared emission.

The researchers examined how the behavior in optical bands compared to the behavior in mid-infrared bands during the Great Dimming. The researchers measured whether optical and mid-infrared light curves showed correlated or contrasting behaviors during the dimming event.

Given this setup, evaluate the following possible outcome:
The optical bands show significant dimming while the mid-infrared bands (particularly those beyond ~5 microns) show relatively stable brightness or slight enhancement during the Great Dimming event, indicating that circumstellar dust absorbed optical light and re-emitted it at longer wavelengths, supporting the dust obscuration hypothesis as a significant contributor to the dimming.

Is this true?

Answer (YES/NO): YES